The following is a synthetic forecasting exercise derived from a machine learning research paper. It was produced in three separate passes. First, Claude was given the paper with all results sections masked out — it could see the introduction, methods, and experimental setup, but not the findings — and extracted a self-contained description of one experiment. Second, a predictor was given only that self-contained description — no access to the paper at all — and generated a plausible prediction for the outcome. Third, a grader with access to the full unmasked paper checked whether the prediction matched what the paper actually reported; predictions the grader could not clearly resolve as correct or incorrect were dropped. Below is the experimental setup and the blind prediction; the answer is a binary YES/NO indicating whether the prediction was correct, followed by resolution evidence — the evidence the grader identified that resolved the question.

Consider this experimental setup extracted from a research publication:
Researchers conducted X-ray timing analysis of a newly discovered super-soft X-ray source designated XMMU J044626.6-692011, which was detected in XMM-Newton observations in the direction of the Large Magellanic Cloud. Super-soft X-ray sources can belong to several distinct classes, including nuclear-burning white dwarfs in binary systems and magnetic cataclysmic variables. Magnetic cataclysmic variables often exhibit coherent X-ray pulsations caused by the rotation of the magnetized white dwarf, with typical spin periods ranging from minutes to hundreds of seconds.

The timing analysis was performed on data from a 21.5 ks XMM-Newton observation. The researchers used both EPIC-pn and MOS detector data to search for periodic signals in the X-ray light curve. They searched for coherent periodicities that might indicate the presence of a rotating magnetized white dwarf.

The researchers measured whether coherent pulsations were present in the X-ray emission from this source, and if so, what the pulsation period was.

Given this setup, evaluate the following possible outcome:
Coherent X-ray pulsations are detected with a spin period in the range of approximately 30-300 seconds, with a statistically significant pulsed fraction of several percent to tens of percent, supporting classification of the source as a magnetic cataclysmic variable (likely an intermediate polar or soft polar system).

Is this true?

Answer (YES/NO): NO